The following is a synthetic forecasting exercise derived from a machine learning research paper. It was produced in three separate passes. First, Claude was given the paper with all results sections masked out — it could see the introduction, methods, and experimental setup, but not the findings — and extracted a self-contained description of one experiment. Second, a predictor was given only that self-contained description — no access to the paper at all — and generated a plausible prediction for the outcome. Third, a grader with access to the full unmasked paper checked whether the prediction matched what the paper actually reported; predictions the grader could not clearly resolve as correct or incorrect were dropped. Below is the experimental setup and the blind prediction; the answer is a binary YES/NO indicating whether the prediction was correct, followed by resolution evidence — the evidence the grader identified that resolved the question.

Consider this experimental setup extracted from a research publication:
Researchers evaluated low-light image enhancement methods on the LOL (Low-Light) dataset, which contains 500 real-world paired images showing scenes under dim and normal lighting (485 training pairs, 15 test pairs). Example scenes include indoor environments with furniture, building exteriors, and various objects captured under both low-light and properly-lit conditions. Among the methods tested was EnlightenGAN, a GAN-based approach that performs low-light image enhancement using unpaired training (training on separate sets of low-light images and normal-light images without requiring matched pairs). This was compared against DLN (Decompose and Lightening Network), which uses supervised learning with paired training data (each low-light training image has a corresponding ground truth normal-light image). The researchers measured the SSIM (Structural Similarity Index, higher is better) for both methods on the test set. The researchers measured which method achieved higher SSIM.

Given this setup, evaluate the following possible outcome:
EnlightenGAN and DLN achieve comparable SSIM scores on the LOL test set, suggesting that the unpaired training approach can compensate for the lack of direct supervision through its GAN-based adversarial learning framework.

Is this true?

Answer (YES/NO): NO